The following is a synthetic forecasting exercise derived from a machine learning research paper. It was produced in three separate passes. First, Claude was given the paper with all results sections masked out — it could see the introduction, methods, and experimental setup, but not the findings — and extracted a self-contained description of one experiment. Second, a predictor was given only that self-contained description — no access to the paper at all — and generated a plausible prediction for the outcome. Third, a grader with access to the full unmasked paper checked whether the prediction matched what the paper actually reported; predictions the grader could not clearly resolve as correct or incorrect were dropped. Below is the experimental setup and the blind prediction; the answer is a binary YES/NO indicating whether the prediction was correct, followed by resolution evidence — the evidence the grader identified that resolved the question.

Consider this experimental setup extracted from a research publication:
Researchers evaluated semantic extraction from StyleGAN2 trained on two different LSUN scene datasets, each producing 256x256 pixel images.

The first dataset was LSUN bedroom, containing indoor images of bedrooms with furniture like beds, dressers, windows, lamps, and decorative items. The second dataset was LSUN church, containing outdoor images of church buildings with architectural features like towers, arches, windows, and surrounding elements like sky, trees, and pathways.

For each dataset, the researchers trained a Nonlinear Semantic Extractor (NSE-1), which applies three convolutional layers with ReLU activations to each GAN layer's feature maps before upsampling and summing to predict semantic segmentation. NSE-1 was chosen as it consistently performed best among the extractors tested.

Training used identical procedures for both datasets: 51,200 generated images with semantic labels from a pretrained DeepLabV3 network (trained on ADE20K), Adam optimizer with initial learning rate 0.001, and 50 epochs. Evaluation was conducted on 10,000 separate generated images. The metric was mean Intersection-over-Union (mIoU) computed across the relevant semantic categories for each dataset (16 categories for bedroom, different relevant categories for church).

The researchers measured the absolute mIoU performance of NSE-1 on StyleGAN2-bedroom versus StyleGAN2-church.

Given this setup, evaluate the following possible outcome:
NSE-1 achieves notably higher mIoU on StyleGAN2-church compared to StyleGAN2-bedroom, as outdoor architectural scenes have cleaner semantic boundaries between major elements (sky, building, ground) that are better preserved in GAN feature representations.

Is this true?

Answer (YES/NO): NO